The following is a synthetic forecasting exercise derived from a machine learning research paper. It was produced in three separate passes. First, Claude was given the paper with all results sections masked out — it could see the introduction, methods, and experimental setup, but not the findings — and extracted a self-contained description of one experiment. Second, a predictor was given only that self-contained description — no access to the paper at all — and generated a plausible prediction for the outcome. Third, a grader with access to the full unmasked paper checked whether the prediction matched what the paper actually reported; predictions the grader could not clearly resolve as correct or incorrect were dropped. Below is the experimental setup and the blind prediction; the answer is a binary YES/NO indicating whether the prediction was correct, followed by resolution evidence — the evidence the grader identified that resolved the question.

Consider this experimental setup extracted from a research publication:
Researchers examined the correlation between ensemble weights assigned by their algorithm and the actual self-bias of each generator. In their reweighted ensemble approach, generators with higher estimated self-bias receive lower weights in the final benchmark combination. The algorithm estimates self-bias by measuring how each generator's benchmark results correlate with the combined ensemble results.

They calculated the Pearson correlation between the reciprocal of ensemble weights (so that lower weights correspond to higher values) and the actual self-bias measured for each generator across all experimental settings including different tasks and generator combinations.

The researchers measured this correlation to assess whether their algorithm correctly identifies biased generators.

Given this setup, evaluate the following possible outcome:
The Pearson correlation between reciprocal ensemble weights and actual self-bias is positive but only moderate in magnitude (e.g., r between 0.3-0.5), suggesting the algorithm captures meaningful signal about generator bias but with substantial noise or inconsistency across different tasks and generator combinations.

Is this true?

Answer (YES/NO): NO